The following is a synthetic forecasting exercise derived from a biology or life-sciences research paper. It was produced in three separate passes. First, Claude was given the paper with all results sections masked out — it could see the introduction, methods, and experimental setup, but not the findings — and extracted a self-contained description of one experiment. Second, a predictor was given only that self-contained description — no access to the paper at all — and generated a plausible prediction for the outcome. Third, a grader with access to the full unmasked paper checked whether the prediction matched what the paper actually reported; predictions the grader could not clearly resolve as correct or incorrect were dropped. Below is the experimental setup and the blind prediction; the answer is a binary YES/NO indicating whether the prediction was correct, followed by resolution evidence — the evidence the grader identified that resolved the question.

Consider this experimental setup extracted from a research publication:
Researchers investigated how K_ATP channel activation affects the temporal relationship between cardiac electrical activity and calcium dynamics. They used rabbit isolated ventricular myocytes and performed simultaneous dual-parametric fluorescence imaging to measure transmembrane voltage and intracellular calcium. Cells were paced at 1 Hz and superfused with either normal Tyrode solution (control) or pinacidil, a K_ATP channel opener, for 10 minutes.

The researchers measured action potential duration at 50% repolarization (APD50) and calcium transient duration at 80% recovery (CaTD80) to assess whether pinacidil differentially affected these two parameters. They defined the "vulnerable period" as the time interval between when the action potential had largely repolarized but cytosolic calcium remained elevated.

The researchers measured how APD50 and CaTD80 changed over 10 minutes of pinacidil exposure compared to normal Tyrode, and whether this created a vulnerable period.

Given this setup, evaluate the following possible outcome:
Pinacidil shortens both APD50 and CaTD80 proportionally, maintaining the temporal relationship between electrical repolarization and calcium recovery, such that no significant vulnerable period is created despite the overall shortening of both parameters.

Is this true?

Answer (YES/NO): NO